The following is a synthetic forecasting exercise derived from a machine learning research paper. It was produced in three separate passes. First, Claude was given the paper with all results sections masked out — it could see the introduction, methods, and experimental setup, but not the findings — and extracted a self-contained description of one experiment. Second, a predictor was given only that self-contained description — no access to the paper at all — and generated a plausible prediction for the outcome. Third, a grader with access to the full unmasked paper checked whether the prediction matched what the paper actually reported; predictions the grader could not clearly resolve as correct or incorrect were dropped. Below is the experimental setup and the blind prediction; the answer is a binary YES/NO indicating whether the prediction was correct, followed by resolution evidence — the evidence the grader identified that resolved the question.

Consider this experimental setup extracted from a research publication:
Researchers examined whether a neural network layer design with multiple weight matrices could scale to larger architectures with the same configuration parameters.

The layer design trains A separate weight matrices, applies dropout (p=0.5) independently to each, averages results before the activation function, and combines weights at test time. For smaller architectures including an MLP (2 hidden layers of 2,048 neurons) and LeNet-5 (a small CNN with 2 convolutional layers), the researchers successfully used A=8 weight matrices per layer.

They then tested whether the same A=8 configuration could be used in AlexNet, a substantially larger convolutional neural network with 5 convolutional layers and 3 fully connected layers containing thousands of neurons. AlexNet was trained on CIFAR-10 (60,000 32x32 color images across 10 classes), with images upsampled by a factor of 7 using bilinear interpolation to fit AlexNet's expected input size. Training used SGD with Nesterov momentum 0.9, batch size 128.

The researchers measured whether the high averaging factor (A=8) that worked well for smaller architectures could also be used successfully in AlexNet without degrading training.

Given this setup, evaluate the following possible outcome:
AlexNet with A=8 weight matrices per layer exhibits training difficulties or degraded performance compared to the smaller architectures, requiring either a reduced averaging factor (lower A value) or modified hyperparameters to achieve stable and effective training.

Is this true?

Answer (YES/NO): YES